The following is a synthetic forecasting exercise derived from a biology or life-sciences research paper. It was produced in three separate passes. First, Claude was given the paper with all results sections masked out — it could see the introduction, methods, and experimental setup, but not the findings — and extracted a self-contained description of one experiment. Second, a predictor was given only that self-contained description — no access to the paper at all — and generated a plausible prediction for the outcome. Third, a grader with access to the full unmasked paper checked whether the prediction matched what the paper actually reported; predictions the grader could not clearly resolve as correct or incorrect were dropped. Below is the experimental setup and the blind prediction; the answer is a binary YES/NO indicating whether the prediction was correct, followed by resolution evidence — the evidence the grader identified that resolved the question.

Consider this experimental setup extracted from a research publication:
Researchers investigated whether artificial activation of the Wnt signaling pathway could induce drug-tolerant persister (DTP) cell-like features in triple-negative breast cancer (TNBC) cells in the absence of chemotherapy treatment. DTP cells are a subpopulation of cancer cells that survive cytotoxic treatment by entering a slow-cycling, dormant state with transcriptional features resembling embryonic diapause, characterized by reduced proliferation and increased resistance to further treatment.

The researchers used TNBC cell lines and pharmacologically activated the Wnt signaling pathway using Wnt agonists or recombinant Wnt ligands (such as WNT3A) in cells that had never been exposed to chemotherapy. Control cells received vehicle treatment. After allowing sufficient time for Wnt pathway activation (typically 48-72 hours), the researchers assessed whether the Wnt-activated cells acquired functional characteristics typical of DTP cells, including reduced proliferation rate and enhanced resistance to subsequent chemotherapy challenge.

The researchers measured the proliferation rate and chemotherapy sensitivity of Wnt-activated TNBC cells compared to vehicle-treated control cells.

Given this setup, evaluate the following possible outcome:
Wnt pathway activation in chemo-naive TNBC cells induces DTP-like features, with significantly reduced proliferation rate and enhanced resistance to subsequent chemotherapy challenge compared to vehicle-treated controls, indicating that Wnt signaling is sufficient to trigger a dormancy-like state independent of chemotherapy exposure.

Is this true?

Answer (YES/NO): YES